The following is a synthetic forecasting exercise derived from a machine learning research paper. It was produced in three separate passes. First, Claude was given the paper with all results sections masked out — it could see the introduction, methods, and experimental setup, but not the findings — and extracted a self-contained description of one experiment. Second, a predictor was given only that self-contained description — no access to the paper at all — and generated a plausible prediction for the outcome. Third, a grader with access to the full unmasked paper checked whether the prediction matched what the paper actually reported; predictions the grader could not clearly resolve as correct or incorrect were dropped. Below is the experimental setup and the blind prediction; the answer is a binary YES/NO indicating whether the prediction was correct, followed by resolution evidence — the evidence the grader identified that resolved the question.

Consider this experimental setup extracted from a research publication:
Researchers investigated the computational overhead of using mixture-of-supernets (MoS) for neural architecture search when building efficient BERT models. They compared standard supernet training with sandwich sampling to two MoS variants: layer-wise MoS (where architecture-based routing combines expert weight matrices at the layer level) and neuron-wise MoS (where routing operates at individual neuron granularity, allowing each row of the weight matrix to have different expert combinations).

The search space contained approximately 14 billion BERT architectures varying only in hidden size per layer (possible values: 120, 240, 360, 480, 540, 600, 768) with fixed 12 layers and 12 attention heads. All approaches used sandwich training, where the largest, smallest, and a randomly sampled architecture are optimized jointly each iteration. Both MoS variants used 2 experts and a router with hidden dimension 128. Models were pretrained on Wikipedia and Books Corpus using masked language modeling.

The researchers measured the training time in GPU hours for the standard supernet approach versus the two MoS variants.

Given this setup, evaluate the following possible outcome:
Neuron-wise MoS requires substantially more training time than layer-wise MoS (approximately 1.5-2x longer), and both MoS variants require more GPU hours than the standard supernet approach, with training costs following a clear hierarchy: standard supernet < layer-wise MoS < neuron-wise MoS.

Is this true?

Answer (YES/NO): NO